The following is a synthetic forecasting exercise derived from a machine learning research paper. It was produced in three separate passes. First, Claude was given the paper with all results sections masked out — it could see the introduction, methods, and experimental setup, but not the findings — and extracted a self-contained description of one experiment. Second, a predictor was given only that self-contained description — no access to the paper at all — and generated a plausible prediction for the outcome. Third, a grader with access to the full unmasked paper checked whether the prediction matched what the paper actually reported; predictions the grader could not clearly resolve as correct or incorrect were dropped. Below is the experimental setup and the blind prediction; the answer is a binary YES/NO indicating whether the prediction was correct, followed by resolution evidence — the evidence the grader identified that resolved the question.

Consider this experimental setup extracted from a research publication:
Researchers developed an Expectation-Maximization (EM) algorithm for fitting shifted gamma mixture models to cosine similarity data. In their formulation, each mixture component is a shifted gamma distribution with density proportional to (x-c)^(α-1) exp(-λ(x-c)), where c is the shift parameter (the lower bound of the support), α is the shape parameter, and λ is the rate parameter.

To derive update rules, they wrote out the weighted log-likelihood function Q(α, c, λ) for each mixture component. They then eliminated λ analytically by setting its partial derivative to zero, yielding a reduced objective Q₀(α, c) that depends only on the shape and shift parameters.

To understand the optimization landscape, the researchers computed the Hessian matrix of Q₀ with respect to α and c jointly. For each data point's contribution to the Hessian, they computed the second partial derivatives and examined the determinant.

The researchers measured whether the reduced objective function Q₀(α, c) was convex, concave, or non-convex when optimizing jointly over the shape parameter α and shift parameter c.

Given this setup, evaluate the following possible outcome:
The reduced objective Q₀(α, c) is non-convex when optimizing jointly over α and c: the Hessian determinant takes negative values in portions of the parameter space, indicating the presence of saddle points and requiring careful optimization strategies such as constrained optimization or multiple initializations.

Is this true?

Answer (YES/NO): YES